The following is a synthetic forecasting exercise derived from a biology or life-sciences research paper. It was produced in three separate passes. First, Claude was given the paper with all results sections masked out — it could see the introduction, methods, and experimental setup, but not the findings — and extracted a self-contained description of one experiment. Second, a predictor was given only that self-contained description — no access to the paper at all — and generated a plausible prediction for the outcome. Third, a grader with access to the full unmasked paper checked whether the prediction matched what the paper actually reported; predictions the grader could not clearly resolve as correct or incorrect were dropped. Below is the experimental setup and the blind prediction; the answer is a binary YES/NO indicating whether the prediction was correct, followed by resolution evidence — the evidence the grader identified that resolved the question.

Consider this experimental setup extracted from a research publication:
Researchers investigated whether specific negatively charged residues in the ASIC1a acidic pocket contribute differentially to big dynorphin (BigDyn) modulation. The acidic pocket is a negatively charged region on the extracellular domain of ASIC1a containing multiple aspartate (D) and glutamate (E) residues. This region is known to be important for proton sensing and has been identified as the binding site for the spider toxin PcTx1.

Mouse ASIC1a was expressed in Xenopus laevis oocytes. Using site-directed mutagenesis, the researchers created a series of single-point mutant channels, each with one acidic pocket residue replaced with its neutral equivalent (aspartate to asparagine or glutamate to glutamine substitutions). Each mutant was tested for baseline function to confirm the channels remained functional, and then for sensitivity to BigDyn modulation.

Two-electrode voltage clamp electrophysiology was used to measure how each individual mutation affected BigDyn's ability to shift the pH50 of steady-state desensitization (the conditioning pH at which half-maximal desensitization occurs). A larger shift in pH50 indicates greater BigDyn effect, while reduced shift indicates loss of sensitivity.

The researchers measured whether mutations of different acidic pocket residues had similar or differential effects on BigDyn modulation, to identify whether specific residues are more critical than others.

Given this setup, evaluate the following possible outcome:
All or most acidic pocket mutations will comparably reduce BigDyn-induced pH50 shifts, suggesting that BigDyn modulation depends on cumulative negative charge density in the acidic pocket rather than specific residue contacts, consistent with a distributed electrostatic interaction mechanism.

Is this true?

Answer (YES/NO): YES